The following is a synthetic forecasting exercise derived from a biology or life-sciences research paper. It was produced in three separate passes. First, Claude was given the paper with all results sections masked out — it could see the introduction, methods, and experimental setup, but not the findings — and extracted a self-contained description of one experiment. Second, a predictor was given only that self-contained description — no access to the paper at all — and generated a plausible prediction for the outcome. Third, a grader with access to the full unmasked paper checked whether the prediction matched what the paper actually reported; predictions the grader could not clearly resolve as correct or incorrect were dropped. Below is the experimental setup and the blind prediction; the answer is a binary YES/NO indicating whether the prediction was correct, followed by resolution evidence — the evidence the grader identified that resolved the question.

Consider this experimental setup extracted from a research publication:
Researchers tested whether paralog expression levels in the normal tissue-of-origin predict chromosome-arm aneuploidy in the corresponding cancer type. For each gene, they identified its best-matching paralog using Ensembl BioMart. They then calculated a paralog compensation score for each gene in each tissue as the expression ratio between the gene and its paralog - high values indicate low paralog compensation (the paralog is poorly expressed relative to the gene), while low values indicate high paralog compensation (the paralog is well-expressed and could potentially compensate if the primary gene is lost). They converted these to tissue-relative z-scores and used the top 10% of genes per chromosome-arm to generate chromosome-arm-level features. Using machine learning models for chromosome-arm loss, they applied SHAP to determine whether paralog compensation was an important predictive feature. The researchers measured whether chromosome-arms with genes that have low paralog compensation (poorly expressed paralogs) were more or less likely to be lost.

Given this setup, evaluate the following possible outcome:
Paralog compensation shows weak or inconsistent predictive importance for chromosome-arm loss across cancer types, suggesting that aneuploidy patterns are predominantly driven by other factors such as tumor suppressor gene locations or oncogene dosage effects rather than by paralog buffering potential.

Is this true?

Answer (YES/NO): NO